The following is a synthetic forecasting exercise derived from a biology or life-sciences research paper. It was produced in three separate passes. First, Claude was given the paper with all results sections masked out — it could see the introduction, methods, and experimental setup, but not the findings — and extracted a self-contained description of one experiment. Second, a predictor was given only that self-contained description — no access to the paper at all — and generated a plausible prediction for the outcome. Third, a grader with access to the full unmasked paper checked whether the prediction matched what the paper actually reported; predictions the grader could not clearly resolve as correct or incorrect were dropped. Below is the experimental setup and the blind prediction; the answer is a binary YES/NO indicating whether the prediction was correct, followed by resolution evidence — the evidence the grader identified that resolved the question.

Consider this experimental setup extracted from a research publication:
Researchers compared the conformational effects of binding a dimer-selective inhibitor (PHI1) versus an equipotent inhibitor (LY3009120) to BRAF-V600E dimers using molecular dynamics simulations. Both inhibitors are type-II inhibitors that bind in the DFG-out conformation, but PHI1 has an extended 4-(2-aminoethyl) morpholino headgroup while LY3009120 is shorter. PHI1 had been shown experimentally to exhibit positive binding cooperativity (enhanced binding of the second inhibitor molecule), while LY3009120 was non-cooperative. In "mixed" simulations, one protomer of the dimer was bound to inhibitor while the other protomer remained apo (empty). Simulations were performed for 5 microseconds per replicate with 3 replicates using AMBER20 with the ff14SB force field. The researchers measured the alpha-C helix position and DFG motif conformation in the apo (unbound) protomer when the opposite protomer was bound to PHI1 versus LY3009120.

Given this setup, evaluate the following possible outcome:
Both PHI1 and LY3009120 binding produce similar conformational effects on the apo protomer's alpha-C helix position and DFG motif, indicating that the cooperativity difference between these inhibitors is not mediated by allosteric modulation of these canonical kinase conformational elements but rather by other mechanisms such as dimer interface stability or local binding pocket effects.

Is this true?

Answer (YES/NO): NO